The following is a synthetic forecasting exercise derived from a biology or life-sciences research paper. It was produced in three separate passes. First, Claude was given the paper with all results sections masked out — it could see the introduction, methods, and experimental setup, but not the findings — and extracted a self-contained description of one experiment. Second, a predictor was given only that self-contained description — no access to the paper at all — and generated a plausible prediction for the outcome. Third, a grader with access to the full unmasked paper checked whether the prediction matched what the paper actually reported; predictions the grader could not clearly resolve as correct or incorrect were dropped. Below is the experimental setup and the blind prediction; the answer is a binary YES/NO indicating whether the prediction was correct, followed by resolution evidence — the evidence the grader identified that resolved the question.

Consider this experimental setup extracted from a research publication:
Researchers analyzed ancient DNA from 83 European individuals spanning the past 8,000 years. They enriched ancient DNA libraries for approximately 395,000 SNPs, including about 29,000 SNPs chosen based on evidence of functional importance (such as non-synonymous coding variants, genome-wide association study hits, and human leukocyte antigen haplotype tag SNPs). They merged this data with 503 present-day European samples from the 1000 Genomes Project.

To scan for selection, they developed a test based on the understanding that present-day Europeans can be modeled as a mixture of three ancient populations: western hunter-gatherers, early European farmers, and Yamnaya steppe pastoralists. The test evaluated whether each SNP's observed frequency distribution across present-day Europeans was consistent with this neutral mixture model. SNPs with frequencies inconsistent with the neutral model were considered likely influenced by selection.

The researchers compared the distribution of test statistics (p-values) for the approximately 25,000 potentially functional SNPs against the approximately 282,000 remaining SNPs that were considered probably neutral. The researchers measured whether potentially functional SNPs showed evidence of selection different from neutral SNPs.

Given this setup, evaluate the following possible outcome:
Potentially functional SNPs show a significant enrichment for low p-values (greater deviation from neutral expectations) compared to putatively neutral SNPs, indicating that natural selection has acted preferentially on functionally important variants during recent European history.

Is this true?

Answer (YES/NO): YES